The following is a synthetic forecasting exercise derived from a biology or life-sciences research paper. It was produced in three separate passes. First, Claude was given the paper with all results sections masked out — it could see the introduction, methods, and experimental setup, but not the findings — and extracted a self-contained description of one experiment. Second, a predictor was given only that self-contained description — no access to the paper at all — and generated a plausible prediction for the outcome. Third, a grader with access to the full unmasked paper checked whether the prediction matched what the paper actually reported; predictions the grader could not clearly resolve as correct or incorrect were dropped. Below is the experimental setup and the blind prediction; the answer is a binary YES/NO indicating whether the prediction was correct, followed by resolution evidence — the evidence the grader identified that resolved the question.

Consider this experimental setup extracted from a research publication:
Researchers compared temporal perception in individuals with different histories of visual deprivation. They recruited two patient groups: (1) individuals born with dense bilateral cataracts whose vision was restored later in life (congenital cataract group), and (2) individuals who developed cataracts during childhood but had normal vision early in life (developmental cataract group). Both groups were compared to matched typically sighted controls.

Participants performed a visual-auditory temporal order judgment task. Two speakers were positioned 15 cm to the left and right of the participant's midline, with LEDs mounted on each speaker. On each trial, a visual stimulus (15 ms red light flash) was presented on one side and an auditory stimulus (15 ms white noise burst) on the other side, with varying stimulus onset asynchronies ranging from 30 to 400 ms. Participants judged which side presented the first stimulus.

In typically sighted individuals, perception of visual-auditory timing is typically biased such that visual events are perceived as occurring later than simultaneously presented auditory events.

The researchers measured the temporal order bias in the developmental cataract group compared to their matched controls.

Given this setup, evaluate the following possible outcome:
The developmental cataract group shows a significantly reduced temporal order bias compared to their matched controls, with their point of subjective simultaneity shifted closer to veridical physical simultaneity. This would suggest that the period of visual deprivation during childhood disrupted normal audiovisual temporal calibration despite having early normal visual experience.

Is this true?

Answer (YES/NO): NO